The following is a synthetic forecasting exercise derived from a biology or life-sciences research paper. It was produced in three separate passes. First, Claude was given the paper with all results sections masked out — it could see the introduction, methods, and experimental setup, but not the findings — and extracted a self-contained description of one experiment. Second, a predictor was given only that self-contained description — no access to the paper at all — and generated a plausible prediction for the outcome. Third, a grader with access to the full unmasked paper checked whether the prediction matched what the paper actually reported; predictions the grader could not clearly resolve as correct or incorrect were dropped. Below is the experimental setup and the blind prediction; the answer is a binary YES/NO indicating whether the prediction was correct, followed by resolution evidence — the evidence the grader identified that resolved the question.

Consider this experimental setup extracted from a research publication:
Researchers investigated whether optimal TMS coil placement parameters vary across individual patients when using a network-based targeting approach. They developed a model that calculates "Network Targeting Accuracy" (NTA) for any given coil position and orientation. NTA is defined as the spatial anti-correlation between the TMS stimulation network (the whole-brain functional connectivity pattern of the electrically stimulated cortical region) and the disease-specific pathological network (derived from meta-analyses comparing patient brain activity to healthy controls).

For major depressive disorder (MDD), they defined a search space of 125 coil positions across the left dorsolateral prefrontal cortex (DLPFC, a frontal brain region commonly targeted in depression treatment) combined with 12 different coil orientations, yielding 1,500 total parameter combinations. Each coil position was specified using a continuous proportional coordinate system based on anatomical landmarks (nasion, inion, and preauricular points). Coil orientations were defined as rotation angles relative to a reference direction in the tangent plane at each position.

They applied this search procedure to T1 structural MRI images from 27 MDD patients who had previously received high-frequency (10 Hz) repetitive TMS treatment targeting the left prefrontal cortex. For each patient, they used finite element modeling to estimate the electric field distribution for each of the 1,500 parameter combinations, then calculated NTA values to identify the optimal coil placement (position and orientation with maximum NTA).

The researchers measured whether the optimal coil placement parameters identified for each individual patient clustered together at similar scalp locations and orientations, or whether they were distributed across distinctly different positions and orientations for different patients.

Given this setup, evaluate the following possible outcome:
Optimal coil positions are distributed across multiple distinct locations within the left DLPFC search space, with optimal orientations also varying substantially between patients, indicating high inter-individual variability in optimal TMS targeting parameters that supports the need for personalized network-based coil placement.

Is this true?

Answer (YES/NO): YES